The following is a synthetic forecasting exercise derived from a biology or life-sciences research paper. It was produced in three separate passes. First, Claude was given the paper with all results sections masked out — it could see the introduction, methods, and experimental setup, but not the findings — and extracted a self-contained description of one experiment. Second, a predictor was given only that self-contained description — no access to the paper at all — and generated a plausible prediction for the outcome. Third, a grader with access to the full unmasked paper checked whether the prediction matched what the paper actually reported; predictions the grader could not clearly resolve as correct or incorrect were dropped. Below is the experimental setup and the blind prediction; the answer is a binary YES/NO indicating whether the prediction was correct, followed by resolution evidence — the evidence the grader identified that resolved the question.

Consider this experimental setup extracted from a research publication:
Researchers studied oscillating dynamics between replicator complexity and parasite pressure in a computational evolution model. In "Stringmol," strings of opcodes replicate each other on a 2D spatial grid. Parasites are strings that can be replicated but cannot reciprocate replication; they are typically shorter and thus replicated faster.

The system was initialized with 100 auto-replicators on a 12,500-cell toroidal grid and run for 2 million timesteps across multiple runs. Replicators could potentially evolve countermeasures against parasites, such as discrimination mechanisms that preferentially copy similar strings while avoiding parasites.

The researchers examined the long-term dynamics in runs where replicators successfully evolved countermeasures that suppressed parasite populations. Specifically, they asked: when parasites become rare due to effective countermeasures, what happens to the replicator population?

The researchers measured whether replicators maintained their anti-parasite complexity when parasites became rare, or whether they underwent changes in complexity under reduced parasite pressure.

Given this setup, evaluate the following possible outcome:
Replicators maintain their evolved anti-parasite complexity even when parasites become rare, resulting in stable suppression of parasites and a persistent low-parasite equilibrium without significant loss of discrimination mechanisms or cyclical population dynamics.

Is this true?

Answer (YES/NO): NO